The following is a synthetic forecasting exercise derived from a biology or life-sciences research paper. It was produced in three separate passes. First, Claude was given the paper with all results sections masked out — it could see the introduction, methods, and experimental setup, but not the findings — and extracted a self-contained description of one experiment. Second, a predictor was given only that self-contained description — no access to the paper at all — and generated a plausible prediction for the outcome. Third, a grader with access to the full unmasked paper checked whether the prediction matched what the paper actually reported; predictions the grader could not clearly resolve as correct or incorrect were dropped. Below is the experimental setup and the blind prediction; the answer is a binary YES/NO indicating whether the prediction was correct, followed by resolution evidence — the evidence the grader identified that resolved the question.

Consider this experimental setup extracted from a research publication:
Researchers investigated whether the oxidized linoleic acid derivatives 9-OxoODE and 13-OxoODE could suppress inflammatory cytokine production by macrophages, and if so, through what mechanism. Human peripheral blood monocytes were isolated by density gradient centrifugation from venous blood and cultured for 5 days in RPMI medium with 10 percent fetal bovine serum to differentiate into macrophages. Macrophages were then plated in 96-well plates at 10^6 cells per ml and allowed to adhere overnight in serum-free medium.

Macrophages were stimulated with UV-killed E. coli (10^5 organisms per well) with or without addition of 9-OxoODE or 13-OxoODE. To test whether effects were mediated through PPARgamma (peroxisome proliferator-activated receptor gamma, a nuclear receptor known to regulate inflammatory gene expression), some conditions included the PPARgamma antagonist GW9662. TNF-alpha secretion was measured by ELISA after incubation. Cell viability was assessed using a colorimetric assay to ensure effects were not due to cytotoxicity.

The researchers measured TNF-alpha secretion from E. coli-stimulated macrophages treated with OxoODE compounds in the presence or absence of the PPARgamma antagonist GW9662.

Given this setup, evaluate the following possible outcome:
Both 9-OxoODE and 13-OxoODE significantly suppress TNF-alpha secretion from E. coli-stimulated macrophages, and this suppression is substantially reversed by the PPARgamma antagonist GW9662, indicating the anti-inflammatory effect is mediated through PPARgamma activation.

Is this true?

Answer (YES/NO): NO